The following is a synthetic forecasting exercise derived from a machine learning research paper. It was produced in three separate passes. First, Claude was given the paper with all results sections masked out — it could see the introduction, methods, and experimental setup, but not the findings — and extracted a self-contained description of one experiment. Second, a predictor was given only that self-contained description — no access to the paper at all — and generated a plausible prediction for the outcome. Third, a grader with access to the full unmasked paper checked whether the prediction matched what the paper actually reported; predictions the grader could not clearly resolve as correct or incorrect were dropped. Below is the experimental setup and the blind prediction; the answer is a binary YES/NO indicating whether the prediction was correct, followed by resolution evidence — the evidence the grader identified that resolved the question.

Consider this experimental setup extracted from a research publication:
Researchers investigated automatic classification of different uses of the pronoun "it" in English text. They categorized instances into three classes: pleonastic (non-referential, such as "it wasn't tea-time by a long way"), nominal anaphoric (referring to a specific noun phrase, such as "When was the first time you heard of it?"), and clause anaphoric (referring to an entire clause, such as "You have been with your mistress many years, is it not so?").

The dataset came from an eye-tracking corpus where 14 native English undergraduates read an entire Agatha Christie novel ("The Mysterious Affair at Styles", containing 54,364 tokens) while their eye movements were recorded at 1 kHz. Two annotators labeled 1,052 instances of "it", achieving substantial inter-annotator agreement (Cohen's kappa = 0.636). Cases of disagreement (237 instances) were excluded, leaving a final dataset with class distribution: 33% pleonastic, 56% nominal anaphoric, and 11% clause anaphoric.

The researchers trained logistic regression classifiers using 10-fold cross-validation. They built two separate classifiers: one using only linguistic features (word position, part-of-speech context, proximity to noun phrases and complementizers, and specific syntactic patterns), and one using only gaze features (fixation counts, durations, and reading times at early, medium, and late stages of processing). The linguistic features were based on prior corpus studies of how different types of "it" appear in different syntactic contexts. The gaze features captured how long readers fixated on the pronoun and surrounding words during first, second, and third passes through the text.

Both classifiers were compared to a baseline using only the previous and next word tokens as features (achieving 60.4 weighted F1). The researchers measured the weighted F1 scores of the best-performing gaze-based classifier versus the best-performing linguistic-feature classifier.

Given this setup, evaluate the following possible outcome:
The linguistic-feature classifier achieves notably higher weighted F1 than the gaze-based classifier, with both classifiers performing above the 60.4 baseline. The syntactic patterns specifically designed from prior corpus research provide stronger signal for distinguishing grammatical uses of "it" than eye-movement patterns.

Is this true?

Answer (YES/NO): NO